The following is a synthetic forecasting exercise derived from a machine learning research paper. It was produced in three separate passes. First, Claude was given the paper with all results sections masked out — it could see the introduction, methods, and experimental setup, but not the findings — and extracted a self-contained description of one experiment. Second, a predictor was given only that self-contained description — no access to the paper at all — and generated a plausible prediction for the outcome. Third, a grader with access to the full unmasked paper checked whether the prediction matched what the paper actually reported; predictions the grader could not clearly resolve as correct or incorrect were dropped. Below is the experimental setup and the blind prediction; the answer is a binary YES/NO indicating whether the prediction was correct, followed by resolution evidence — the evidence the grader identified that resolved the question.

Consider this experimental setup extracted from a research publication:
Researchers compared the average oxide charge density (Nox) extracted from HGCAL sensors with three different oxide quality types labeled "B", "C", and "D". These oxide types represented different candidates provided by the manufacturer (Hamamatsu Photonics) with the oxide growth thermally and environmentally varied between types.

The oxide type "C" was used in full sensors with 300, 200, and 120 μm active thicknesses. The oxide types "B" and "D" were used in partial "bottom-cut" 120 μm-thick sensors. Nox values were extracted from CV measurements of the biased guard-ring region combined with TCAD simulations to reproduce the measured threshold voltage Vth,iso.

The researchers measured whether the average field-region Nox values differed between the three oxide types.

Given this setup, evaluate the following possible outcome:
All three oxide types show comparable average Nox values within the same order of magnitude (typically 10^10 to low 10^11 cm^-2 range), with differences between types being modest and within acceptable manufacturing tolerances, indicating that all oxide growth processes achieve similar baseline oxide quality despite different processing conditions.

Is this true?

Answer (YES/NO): NO